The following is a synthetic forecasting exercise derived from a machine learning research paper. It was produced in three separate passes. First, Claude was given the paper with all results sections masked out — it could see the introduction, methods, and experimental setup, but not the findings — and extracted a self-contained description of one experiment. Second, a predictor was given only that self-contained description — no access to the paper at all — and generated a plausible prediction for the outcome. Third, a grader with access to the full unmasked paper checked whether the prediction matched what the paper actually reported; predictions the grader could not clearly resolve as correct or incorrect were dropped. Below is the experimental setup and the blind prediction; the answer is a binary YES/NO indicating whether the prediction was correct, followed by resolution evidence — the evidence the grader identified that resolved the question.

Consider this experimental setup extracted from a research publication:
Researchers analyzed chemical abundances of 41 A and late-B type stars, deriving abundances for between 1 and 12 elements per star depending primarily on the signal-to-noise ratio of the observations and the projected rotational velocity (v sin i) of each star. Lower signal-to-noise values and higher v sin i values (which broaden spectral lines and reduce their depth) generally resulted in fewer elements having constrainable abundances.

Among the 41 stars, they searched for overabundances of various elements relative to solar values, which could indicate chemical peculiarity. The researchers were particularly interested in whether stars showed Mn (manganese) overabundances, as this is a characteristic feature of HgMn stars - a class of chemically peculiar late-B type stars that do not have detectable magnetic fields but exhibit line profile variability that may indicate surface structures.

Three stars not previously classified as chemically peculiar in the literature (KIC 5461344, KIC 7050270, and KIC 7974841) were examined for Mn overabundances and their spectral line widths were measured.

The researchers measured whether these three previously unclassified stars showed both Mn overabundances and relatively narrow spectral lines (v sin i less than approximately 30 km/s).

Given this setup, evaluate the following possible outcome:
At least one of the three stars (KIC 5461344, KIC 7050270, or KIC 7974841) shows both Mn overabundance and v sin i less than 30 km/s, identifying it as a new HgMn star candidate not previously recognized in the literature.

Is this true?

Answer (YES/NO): YES